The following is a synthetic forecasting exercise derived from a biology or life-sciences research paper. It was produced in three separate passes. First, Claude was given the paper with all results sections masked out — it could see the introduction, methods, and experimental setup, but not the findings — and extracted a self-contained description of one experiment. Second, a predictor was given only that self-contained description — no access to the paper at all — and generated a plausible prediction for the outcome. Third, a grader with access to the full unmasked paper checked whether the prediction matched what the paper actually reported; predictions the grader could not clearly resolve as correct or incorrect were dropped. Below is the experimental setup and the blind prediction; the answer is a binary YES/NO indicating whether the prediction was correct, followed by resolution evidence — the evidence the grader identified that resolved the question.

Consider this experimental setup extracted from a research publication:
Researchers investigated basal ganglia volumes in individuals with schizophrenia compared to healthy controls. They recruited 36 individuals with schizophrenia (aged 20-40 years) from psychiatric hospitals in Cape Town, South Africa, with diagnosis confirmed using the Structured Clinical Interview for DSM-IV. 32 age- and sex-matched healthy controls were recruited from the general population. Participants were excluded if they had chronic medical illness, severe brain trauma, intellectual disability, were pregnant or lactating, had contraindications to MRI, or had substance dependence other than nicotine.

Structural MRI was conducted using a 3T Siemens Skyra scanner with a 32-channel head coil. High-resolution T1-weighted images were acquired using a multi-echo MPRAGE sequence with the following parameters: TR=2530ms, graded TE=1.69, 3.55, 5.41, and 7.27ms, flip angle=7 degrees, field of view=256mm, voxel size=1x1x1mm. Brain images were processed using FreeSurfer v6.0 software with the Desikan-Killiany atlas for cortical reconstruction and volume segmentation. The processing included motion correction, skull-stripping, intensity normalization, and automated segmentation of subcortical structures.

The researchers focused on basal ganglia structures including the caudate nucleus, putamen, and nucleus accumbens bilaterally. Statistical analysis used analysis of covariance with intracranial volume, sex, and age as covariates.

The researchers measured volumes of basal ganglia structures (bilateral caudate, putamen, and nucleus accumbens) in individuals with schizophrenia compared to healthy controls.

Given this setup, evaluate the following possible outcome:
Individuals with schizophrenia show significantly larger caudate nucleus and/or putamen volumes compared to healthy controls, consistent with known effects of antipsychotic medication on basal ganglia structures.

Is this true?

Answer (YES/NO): YES